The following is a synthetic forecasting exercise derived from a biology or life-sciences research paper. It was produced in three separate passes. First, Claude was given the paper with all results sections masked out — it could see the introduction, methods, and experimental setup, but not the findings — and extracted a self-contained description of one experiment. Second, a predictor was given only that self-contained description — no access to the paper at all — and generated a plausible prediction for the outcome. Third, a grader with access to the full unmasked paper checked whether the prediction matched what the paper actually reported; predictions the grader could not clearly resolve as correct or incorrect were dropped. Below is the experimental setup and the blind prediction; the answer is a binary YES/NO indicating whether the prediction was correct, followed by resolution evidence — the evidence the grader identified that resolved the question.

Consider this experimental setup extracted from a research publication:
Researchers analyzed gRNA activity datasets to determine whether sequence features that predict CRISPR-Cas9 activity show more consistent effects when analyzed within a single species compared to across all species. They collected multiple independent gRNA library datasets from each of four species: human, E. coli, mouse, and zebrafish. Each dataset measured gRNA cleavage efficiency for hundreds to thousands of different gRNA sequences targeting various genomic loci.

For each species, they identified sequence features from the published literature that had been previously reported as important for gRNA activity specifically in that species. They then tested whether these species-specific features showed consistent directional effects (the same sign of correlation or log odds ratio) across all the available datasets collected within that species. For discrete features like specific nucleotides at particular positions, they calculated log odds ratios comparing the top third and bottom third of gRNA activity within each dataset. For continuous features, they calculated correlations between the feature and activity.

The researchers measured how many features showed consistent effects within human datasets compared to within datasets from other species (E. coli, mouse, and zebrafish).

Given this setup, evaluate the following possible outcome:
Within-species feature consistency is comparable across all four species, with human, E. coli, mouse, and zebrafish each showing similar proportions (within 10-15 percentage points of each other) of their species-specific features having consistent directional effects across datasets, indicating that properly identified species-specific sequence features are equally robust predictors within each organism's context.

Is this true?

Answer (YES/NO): NO